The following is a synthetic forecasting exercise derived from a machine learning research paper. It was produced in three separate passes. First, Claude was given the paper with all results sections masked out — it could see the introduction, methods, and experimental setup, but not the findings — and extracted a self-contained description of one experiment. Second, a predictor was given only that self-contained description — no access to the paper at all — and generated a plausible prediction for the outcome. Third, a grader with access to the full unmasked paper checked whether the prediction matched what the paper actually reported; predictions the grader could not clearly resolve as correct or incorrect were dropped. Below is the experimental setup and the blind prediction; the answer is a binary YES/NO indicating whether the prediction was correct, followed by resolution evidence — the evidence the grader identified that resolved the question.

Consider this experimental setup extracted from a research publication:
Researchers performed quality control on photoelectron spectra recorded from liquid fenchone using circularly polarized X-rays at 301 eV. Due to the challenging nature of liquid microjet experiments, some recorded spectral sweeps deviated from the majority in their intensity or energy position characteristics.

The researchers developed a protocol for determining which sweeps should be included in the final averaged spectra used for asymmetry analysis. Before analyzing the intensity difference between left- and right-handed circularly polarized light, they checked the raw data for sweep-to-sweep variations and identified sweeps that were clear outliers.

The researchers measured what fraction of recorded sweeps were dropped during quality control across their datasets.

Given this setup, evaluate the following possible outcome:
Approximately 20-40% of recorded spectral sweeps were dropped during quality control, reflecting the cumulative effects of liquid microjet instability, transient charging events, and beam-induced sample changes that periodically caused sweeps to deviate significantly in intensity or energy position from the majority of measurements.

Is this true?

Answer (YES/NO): NO